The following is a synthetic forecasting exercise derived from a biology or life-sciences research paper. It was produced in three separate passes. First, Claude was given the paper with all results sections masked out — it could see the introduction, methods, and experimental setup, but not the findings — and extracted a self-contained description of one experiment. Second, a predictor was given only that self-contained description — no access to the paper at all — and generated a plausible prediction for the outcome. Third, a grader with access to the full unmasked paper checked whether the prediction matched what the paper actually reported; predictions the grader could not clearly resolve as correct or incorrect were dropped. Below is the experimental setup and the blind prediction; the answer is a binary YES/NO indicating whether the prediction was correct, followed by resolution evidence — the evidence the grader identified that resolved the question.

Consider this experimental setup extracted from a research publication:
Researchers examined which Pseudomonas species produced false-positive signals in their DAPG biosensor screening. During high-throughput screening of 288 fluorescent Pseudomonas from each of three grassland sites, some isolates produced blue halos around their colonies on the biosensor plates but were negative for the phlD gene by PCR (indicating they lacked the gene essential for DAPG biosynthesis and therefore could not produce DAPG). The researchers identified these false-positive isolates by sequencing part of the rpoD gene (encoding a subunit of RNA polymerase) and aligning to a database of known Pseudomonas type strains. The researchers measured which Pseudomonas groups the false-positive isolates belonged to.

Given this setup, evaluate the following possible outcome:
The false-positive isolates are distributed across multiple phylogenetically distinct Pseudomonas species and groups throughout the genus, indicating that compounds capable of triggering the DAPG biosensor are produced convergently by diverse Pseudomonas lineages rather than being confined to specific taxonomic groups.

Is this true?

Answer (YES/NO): NO